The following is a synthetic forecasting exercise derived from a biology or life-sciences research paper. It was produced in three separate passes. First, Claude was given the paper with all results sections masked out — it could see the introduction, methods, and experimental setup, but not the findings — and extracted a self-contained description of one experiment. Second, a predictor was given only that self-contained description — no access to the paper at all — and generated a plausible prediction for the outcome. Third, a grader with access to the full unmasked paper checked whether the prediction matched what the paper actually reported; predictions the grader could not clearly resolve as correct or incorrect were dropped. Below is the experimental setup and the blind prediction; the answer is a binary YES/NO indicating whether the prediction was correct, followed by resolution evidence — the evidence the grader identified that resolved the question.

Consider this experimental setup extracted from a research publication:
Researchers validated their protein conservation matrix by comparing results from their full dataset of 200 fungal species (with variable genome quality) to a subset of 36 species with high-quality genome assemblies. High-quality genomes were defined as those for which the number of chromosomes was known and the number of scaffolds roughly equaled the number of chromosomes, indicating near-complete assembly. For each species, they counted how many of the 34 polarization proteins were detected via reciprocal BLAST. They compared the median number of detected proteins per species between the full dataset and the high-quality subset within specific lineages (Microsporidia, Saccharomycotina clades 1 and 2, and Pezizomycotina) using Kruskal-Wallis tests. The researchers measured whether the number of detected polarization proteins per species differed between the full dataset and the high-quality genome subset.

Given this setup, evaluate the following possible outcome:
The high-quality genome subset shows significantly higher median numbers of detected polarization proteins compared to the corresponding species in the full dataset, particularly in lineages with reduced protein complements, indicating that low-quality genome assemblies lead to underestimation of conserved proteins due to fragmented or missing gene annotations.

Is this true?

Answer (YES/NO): NO